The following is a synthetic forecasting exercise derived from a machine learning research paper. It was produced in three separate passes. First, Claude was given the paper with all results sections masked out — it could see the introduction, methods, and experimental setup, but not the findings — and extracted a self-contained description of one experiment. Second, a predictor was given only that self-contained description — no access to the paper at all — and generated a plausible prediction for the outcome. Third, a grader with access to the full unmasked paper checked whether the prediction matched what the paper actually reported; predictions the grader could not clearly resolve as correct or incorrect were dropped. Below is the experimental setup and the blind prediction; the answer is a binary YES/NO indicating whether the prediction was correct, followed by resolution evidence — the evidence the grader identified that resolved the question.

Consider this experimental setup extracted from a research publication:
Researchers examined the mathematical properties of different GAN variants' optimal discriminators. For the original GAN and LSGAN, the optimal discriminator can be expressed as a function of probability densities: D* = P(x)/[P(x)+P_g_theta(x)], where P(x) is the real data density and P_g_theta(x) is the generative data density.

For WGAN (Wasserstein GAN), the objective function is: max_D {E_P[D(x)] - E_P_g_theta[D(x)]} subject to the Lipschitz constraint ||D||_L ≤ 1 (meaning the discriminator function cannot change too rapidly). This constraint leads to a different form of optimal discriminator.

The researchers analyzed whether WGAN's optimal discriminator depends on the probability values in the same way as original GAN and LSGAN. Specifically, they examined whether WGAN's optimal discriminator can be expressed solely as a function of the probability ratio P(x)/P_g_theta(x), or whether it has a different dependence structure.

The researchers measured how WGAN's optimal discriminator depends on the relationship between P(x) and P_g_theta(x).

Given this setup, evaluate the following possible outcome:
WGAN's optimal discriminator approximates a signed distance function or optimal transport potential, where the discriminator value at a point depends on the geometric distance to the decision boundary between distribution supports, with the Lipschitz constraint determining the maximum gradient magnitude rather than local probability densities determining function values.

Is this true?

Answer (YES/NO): NO